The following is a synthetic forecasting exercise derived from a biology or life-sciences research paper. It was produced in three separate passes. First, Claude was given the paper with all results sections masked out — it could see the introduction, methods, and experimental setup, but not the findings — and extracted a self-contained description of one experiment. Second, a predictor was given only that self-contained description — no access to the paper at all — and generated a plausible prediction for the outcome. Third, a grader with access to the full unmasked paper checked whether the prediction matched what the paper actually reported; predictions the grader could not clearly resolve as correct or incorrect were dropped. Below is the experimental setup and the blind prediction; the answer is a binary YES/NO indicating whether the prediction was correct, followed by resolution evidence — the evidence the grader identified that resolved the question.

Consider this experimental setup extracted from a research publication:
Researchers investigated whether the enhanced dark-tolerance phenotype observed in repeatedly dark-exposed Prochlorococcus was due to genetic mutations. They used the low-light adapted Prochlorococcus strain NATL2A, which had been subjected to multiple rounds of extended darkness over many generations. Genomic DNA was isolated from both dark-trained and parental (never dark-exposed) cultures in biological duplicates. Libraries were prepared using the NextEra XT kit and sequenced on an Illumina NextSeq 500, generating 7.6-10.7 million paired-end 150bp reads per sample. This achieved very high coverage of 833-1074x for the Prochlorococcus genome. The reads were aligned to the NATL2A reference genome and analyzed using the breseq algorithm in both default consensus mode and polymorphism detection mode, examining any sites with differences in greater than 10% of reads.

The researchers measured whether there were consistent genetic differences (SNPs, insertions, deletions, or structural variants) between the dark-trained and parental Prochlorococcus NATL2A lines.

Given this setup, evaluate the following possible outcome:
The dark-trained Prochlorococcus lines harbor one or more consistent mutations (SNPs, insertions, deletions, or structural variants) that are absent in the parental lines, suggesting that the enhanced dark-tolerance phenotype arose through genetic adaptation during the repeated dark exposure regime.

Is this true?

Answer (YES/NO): NO